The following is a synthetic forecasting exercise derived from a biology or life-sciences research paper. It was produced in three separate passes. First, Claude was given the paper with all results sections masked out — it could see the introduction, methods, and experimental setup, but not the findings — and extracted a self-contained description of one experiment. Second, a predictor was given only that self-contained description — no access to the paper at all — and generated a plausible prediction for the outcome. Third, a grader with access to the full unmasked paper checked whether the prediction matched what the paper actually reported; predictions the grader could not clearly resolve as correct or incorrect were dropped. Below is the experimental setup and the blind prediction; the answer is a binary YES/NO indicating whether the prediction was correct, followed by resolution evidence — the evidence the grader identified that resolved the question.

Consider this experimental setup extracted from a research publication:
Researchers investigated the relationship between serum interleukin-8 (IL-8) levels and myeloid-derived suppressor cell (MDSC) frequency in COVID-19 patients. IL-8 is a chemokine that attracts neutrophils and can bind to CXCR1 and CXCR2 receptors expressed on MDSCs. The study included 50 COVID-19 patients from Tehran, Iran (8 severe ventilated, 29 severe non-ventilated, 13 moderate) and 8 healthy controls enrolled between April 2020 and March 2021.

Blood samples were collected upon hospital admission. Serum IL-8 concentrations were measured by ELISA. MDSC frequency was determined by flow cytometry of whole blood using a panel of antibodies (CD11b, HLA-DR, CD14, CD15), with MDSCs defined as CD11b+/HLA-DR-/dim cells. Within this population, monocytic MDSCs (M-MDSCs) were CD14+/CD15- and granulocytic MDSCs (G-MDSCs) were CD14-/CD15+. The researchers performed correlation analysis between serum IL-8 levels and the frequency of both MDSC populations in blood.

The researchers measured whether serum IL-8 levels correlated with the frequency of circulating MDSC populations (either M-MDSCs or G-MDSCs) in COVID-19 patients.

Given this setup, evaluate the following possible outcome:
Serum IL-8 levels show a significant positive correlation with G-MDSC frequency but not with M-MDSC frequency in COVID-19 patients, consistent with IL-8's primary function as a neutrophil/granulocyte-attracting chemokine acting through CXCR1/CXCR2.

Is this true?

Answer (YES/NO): NO